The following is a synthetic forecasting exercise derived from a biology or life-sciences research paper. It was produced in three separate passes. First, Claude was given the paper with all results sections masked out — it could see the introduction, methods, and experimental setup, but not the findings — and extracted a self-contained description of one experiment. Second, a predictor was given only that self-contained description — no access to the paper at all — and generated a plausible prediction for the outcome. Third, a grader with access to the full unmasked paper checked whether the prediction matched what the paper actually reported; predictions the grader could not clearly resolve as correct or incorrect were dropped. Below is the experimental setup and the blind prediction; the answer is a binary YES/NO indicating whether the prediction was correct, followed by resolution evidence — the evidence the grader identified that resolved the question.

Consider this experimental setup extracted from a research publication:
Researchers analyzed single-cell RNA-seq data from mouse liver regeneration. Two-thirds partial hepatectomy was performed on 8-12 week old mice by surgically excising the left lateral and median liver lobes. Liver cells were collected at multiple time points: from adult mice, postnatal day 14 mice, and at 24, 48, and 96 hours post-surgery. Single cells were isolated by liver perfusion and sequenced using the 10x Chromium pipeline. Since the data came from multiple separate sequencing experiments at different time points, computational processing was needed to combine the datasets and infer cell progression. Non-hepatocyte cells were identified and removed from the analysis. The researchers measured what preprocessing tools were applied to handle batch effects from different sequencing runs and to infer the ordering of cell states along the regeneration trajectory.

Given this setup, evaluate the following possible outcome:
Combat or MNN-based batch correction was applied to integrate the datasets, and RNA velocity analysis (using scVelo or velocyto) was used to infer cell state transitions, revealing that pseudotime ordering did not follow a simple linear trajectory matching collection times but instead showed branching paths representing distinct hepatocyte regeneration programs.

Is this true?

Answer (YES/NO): NO